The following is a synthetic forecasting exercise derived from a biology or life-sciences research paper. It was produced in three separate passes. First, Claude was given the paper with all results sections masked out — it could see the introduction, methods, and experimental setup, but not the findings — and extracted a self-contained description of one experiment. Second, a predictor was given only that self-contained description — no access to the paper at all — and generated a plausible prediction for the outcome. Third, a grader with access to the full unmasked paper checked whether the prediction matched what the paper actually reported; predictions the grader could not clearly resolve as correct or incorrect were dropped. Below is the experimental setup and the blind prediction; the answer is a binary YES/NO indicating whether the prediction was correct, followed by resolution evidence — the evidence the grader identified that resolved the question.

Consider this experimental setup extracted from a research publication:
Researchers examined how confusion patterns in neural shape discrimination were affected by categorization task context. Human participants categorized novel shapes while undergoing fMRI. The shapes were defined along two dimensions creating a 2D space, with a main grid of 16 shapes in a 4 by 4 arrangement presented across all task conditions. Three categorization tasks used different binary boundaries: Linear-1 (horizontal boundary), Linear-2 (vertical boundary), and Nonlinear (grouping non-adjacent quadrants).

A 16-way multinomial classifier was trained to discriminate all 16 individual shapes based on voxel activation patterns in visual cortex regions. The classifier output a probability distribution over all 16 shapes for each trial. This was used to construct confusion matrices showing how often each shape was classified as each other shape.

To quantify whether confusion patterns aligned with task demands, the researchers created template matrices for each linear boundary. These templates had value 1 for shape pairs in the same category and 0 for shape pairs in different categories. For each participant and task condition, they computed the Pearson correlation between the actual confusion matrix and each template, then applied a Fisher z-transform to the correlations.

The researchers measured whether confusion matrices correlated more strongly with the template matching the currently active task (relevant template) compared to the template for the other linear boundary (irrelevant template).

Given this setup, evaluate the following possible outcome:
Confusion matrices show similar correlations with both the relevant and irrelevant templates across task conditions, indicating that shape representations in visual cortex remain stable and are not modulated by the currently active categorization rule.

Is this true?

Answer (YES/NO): NO